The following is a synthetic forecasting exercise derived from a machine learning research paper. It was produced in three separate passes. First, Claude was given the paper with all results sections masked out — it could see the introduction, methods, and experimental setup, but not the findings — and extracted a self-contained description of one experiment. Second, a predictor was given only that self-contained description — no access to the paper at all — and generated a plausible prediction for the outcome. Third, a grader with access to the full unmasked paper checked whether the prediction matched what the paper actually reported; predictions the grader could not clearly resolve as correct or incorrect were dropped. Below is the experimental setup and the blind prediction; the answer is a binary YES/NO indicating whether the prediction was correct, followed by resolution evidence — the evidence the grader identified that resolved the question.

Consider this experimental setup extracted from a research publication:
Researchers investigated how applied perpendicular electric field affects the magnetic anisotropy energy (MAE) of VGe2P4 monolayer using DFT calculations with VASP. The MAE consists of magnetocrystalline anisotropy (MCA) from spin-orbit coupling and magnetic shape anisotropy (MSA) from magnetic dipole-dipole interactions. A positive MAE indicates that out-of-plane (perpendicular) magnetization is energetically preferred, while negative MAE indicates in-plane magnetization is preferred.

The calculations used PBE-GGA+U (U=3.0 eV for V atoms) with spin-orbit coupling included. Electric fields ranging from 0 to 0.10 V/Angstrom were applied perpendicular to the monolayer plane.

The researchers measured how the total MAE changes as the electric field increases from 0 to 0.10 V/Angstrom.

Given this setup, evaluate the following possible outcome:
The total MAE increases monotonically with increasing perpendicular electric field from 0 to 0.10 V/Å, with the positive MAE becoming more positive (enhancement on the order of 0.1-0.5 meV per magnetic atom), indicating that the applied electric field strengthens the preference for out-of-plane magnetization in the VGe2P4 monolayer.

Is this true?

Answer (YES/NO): NO